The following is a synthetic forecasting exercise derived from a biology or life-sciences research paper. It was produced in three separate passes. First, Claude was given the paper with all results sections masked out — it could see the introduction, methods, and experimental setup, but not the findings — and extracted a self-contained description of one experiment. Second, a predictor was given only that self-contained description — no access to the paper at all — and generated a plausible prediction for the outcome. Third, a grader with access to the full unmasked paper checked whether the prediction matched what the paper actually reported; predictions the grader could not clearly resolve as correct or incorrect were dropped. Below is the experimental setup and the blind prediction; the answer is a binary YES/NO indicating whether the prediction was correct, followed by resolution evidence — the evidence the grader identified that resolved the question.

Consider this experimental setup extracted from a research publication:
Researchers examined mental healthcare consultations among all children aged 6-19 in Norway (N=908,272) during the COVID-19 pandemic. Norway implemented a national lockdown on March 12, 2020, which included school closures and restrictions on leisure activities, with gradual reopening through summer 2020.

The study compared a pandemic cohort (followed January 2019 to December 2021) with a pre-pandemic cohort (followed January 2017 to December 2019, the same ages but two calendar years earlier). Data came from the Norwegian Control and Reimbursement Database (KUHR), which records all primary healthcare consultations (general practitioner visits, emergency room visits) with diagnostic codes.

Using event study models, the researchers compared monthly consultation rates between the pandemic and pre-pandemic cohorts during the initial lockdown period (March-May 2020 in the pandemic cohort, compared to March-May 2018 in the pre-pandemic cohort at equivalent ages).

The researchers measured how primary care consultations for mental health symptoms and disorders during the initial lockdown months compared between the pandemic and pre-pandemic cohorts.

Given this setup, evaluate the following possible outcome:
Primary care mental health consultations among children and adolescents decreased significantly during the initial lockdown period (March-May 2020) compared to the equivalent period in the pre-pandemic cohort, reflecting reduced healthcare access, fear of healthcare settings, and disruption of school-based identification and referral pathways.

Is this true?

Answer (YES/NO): YES